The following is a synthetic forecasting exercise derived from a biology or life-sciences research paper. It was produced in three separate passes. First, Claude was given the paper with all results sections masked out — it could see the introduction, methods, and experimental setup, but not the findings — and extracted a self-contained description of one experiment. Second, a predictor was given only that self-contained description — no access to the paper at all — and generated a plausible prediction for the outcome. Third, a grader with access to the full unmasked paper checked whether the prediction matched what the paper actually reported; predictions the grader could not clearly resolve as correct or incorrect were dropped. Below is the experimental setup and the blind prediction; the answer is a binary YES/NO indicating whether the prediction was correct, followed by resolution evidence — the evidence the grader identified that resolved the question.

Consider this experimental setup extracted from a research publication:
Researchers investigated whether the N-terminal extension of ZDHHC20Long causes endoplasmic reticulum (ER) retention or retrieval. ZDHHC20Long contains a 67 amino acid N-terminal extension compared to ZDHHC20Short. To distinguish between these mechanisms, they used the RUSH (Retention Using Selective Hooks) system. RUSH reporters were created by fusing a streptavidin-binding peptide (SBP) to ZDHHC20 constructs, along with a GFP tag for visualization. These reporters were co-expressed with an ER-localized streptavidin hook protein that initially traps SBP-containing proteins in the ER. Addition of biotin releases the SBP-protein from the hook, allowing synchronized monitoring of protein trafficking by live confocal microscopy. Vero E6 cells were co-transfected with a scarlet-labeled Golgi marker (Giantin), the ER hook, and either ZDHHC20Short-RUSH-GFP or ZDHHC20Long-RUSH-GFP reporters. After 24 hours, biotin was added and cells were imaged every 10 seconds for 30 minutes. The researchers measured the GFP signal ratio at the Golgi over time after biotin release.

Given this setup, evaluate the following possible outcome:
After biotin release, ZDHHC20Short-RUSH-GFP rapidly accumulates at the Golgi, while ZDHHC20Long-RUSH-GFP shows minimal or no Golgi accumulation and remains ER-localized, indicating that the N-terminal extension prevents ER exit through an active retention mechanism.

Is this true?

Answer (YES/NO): YES